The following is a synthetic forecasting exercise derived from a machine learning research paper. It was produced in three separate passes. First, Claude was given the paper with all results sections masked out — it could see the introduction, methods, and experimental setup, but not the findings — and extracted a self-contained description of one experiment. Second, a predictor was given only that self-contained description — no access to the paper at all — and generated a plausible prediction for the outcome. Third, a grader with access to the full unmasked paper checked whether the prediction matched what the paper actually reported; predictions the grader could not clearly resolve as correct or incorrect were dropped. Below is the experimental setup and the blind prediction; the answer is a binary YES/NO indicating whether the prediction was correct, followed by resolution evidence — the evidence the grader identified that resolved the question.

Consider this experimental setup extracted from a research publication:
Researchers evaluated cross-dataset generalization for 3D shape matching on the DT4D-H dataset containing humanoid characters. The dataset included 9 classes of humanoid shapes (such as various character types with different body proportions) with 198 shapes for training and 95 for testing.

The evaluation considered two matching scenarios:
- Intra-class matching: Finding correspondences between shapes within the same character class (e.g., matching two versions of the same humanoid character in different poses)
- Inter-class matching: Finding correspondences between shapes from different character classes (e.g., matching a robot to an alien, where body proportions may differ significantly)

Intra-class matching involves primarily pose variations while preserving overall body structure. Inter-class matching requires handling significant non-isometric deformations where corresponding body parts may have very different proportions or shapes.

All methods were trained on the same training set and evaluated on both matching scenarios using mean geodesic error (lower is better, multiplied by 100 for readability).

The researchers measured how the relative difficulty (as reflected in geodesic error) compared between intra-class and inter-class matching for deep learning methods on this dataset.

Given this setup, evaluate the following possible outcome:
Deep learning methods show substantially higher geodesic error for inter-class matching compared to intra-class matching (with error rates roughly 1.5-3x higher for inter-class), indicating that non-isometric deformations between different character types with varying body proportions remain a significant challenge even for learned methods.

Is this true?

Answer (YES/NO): NO